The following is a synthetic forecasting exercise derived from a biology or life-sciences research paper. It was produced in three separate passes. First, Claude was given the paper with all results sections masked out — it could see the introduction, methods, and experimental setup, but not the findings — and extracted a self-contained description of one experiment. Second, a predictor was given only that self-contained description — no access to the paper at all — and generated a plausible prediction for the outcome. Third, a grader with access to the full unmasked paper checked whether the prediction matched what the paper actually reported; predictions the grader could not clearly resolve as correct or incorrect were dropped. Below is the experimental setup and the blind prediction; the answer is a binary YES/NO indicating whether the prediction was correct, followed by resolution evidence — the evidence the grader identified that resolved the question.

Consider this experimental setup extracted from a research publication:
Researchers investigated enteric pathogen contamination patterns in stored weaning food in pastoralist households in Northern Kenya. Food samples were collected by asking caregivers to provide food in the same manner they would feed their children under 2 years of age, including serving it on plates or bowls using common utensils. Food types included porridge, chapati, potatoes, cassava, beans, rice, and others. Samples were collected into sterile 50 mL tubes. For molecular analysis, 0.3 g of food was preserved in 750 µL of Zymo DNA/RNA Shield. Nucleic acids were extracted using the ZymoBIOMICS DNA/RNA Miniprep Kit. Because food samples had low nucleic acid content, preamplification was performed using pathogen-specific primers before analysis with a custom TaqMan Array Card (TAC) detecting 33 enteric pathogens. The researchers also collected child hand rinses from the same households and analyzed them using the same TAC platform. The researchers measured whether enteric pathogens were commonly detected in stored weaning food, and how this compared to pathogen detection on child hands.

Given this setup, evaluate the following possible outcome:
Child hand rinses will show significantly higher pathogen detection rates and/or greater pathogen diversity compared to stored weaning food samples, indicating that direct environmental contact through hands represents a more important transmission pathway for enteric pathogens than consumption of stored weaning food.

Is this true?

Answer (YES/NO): YES